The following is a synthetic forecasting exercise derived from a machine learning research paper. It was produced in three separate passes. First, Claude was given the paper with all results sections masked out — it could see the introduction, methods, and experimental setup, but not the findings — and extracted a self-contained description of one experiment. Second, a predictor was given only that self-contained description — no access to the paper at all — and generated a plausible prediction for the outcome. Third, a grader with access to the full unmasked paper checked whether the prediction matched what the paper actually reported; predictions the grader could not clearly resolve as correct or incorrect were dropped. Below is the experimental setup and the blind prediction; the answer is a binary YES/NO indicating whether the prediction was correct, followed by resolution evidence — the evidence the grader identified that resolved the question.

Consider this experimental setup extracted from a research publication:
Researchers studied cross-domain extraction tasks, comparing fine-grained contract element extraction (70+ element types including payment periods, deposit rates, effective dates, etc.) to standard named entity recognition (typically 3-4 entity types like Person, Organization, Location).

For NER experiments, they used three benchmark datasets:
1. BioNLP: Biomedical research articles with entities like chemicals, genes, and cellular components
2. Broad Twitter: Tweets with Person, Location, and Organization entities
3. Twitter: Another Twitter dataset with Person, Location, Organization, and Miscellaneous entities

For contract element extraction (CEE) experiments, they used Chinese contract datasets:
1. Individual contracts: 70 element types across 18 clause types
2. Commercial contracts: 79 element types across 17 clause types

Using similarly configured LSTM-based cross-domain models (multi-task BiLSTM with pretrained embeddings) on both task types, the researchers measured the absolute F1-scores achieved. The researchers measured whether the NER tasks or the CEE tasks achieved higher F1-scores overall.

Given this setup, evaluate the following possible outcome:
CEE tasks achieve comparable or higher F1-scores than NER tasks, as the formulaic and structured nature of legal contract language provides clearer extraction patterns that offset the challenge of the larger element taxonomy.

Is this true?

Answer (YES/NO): NO